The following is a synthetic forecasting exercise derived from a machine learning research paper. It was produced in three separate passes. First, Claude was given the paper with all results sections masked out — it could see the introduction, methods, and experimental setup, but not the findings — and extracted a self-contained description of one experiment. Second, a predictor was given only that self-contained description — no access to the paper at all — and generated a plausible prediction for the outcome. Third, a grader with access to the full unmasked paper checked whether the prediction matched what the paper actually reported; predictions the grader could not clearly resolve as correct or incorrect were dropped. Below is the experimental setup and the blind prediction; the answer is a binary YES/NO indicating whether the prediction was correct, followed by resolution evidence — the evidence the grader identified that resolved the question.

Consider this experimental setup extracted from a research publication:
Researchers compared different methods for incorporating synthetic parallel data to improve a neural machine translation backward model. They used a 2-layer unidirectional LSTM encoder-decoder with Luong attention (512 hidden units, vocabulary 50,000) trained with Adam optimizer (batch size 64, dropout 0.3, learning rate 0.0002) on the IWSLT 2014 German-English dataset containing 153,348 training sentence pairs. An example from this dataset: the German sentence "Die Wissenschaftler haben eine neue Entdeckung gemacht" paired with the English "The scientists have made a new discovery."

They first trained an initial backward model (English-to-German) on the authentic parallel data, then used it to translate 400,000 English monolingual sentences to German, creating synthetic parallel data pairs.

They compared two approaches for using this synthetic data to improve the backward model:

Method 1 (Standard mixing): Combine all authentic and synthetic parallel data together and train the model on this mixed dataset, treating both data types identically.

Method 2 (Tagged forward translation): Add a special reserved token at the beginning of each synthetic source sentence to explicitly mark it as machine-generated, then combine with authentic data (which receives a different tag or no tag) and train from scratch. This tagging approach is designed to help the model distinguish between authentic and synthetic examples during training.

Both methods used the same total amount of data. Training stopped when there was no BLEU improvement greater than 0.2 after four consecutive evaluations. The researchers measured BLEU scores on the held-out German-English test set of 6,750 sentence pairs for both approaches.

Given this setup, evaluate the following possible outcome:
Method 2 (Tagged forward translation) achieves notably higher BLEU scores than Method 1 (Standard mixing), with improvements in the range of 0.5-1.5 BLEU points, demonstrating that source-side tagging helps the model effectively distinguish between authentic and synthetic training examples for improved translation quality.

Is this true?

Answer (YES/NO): NO